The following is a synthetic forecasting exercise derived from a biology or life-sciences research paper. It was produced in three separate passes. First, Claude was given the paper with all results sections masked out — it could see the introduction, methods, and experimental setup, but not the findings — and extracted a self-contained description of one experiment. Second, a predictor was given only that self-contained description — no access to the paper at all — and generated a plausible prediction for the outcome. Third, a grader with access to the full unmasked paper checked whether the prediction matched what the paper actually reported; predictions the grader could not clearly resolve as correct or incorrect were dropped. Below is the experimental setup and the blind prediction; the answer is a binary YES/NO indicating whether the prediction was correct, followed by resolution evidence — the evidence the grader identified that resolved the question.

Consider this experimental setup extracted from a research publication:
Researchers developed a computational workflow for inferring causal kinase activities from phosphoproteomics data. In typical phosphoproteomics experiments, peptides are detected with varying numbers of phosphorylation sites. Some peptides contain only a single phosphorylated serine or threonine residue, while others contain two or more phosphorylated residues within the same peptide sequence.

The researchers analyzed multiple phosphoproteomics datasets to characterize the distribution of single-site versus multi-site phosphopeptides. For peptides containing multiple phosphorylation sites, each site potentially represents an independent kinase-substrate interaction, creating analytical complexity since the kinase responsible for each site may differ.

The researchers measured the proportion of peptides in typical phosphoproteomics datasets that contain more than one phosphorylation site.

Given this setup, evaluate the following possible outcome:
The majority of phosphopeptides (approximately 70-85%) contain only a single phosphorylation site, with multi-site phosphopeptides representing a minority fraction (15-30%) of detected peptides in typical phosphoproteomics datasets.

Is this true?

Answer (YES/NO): NO